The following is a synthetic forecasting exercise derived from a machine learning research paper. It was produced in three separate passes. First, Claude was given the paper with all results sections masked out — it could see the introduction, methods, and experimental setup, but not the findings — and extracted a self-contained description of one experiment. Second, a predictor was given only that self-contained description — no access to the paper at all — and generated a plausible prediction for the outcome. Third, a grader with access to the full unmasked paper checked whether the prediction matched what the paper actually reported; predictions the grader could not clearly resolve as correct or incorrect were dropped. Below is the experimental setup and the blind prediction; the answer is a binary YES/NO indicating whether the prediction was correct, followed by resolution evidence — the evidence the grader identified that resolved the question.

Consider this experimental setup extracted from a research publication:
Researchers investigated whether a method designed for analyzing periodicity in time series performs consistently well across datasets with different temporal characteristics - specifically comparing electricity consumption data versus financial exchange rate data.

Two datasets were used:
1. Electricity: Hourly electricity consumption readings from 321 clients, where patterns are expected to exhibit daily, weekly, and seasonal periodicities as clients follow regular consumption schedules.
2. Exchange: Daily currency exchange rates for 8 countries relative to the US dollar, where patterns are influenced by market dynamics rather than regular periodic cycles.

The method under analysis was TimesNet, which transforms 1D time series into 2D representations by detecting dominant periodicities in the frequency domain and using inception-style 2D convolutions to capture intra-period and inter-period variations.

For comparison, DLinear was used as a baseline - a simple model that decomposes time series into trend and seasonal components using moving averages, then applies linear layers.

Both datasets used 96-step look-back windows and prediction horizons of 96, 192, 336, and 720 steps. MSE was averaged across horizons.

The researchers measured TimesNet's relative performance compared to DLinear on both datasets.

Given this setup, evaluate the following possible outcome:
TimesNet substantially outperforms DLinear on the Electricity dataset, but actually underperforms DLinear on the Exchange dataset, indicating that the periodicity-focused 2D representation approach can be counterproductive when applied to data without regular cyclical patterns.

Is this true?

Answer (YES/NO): YES